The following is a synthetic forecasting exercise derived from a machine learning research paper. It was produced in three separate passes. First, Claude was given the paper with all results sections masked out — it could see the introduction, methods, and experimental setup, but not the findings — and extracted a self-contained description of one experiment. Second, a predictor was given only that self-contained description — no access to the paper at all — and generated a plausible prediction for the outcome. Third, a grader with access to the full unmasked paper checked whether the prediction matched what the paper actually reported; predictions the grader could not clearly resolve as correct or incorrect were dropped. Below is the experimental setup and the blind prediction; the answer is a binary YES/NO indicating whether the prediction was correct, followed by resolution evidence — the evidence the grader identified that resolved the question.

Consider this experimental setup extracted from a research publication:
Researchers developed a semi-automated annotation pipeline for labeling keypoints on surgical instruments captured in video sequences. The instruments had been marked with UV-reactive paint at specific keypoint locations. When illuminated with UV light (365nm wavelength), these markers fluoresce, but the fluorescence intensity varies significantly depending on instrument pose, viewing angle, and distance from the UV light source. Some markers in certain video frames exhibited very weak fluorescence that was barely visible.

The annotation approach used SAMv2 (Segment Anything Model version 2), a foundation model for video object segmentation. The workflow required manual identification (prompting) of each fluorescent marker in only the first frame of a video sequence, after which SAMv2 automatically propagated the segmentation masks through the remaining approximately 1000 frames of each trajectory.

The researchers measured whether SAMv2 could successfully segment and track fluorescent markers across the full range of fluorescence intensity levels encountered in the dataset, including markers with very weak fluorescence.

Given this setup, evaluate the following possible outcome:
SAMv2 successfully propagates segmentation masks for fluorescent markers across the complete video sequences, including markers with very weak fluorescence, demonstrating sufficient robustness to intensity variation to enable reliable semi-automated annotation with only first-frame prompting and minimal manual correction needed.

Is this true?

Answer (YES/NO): YES